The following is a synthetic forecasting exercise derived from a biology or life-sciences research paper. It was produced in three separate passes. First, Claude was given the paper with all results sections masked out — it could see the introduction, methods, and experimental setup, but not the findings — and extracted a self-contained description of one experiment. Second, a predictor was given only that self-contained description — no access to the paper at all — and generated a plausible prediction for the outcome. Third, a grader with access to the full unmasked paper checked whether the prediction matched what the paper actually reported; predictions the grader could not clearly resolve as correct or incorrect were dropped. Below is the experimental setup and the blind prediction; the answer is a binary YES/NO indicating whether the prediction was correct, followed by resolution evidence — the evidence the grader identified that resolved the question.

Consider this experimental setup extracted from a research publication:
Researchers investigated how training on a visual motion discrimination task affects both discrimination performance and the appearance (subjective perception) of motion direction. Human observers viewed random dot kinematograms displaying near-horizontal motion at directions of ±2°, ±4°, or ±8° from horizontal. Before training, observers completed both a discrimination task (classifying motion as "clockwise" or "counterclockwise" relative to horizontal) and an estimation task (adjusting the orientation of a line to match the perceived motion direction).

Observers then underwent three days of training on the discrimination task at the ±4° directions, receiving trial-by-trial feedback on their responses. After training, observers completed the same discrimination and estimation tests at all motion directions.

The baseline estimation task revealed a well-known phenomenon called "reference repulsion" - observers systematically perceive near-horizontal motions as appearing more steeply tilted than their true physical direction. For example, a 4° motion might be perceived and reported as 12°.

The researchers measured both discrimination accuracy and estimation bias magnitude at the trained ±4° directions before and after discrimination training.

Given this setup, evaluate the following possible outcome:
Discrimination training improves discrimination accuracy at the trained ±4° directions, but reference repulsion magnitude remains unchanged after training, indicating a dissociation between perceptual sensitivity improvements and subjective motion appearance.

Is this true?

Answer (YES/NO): NO